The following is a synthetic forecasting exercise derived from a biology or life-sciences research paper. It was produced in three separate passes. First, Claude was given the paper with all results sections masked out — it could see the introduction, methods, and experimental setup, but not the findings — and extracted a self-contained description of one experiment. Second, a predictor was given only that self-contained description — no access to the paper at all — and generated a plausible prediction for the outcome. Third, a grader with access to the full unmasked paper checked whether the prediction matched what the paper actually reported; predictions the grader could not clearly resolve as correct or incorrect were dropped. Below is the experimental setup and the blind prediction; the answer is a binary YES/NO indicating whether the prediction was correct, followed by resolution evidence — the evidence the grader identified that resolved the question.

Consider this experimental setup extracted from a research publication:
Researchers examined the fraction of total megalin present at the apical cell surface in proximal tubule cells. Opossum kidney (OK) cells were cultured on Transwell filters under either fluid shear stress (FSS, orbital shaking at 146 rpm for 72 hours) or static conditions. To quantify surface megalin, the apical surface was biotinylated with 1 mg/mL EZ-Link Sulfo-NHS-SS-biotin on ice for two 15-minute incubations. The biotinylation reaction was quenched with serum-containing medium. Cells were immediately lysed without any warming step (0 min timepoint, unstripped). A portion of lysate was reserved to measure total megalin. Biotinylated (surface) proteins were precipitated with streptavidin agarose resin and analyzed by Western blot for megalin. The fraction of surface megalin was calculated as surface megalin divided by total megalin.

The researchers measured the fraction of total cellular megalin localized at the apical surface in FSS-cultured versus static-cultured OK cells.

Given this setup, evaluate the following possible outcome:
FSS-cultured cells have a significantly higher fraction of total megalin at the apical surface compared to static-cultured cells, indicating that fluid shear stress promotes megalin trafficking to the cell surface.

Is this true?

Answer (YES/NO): NO